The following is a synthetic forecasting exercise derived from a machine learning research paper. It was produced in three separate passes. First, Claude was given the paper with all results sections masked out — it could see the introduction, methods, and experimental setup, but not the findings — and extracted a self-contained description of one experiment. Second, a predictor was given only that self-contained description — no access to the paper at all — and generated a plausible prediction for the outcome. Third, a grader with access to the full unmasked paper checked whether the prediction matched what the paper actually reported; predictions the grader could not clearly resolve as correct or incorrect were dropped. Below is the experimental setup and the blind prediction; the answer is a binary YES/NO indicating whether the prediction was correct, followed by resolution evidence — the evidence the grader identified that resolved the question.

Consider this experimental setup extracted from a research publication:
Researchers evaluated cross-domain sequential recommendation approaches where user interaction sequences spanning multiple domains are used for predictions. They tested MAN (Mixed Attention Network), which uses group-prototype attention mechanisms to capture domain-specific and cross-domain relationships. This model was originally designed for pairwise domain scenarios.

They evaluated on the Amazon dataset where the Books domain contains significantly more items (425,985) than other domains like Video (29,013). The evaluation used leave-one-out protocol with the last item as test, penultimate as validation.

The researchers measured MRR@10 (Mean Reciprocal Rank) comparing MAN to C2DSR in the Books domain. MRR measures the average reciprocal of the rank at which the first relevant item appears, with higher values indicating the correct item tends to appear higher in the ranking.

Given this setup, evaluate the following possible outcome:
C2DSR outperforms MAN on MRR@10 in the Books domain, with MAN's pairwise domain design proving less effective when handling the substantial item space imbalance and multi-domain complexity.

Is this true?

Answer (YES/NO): YES